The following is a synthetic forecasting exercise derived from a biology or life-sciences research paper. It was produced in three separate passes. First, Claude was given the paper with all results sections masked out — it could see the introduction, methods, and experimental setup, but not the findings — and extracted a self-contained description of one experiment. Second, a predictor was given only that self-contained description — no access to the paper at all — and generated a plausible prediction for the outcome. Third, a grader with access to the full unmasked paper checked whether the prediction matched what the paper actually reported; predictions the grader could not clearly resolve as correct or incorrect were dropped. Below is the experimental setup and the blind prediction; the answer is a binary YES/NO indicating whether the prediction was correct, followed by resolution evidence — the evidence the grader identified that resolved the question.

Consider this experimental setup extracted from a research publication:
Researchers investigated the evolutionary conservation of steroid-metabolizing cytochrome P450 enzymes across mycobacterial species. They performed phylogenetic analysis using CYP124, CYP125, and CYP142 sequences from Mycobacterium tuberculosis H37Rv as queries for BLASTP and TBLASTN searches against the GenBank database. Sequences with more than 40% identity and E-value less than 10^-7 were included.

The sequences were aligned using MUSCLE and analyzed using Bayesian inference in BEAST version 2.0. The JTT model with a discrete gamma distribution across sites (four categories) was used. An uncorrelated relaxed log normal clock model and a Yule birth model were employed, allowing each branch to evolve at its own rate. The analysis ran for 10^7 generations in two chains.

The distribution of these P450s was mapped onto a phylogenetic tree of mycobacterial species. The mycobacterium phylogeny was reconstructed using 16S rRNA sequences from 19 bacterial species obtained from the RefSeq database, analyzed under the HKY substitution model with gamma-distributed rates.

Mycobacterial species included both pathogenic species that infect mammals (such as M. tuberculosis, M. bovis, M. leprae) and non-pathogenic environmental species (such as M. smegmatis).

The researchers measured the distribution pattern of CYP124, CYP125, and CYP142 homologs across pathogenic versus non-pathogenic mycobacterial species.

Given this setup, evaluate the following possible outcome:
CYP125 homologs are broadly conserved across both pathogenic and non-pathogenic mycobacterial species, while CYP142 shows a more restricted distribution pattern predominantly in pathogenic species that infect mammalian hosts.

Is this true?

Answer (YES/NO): NO